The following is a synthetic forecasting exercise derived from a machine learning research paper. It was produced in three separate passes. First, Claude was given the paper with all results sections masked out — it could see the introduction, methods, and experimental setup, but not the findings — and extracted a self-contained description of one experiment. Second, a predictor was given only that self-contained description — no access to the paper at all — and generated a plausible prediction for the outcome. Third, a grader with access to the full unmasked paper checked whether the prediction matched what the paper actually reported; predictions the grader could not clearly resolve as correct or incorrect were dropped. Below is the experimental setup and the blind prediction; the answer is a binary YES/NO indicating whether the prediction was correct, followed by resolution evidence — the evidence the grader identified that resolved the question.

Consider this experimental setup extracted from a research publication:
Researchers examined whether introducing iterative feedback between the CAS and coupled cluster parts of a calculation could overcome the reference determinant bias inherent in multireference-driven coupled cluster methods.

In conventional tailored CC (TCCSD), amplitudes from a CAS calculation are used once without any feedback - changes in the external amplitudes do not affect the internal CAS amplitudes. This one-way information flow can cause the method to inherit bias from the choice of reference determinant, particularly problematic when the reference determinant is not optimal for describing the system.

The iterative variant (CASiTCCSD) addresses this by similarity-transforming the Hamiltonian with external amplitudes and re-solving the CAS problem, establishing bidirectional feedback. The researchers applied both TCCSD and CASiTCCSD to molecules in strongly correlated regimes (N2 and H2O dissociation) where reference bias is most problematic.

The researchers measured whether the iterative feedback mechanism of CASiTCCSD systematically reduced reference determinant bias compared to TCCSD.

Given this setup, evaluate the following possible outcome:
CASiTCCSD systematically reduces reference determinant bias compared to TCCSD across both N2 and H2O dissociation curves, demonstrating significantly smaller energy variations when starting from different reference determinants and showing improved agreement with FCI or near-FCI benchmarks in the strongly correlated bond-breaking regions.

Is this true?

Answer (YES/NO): NO